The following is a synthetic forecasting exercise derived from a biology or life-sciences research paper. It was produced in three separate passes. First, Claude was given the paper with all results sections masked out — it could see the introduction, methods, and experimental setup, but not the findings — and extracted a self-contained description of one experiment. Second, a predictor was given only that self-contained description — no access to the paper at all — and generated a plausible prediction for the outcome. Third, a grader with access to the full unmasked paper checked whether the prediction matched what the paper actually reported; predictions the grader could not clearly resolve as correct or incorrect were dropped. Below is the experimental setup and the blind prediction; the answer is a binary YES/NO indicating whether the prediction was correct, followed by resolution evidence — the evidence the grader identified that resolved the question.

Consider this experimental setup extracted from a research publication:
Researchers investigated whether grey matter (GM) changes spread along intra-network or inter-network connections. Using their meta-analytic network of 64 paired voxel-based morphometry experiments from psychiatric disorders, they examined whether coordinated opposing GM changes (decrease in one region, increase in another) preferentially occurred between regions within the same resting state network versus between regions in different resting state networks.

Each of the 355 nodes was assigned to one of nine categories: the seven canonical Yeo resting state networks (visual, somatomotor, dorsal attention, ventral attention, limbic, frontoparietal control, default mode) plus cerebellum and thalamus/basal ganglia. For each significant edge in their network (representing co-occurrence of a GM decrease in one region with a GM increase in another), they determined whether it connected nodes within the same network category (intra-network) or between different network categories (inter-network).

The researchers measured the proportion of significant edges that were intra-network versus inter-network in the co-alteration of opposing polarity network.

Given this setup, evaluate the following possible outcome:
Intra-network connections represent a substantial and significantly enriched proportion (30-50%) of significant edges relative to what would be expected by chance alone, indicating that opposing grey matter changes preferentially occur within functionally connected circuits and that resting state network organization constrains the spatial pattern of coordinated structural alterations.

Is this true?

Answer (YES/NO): NO